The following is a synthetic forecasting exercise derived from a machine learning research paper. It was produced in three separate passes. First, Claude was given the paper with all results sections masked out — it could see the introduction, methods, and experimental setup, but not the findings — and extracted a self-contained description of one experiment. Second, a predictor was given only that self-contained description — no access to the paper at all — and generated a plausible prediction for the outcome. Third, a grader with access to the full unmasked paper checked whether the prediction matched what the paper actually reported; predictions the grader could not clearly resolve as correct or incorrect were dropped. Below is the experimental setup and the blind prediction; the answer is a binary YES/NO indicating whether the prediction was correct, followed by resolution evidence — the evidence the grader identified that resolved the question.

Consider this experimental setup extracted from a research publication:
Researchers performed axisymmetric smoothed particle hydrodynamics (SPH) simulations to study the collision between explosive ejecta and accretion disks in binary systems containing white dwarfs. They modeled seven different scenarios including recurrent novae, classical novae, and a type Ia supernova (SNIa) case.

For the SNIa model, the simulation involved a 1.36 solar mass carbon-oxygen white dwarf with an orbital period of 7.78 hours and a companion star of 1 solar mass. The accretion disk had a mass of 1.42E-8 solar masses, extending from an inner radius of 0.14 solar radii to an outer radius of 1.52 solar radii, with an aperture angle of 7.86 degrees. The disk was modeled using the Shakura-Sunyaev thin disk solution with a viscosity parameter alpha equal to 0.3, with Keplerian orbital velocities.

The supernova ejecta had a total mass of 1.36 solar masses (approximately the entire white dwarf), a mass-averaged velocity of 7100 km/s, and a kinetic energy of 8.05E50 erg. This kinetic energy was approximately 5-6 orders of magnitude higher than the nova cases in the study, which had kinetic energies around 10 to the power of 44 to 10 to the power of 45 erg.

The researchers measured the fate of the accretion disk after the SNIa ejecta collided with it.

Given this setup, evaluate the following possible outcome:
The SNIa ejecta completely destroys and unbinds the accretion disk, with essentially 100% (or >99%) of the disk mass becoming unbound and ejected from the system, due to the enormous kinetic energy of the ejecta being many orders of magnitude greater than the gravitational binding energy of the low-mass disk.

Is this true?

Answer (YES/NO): YES